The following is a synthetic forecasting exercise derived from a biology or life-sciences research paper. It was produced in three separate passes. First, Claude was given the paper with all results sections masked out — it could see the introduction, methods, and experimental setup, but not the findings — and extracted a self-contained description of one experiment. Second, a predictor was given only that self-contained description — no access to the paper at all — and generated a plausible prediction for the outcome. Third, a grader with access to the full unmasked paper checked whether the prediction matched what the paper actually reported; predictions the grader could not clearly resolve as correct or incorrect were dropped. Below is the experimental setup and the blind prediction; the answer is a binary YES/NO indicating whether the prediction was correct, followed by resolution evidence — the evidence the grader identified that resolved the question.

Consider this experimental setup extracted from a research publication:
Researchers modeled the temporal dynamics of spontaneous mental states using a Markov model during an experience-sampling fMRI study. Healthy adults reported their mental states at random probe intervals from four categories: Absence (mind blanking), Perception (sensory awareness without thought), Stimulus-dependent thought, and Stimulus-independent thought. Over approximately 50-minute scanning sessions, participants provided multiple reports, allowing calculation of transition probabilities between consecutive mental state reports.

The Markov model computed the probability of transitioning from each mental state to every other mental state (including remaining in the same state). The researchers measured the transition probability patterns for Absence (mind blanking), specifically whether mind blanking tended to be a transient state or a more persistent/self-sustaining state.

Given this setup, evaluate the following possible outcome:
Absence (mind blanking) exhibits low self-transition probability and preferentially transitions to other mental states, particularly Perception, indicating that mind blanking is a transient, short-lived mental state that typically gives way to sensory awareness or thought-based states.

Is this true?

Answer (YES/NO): NO